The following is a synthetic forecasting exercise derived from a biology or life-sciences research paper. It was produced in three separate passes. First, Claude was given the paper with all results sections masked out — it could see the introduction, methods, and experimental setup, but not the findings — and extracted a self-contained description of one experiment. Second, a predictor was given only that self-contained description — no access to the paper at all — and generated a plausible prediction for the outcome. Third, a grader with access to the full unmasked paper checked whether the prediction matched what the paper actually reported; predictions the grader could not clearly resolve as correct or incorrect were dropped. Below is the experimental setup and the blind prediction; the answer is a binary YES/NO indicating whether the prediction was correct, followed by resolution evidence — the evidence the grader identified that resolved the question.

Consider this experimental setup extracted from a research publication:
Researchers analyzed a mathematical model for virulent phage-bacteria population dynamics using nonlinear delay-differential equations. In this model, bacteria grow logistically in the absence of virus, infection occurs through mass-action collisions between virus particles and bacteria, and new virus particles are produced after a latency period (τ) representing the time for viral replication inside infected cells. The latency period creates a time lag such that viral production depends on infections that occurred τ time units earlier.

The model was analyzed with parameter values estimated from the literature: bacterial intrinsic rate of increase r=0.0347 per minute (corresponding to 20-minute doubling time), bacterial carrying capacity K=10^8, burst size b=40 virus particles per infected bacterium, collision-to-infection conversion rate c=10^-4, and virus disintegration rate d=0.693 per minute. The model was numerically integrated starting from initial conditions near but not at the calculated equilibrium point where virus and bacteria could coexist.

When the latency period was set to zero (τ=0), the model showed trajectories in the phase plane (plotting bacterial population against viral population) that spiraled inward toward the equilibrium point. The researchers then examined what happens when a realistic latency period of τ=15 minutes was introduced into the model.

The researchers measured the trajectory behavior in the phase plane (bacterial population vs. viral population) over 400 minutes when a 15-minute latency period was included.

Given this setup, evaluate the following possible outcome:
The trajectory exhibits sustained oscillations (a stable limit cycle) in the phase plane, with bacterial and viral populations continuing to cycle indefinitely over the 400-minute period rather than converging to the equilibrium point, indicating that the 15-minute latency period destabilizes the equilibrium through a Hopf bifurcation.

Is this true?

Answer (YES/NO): NO